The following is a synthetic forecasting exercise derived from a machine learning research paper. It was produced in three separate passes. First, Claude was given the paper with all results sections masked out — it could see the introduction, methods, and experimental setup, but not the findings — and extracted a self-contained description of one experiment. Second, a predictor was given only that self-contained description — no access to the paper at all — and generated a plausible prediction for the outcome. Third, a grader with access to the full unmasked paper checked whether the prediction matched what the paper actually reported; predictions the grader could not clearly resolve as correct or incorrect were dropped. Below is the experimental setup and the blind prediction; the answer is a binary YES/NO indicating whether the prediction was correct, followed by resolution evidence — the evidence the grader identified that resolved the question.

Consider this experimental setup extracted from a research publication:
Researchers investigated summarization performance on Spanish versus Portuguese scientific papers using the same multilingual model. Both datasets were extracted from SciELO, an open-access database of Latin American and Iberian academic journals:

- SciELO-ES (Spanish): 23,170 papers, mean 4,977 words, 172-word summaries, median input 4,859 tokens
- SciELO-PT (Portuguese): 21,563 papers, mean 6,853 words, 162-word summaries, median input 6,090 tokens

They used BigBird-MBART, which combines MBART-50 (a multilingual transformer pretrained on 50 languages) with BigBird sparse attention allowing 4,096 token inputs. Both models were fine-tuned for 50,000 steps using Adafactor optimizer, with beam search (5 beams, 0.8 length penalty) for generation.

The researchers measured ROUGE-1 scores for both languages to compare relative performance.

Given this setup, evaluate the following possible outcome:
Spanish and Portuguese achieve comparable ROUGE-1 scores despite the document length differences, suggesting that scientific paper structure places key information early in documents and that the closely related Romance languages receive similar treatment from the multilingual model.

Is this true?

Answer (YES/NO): NO